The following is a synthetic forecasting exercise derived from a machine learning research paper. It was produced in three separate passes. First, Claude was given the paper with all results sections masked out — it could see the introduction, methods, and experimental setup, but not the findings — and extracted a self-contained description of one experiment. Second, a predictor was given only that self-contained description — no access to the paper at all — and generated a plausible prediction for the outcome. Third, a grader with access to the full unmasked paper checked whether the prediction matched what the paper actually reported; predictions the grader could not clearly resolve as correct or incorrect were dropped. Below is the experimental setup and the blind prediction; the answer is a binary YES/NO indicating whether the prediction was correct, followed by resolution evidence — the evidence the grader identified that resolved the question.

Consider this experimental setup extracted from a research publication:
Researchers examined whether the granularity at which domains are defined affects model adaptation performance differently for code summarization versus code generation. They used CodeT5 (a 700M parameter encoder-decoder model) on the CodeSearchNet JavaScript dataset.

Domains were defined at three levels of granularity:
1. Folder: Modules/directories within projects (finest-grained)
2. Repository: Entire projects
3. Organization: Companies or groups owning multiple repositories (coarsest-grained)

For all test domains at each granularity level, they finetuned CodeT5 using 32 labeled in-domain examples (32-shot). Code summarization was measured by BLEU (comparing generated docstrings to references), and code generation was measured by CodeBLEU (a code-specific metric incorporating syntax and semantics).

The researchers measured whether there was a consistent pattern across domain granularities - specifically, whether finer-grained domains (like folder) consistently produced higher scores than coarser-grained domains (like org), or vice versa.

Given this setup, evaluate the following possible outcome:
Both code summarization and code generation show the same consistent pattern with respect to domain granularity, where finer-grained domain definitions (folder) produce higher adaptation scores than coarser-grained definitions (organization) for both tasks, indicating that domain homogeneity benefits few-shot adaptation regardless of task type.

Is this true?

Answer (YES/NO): NO